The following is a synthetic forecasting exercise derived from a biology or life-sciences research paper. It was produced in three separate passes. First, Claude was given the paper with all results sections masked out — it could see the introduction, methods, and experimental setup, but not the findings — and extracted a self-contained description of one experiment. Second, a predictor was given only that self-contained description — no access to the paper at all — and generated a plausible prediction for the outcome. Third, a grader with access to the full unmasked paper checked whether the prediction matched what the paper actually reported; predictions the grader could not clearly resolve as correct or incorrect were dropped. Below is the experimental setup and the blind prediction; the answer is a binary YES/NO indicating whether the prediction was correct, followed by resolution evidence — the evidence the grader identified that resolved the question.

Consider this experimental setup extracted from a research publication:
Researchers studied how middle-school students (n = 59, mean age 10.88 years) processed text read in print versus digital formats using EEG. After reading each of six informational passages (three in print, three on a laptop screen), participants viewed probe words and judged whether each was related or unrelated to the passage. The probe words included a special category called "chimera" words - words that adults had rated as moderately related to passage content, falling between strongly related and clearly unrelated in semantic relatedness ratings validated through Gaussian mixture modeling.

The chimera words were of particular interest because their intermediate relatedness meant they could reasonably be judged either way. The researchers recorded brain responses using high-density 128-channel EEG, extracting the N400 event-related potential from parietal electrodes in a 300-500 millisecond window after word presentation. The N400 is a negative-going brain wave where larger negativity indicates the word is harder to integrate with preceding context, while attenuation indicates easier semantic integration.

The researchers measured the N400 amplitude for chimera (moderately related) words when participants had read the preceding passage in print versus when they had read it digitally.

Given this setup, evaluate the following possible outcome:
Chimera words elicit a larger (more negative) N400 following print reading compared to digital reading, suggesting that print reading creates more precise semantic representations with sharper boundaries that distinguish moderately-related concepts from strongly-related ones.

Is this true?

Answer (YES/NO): NO